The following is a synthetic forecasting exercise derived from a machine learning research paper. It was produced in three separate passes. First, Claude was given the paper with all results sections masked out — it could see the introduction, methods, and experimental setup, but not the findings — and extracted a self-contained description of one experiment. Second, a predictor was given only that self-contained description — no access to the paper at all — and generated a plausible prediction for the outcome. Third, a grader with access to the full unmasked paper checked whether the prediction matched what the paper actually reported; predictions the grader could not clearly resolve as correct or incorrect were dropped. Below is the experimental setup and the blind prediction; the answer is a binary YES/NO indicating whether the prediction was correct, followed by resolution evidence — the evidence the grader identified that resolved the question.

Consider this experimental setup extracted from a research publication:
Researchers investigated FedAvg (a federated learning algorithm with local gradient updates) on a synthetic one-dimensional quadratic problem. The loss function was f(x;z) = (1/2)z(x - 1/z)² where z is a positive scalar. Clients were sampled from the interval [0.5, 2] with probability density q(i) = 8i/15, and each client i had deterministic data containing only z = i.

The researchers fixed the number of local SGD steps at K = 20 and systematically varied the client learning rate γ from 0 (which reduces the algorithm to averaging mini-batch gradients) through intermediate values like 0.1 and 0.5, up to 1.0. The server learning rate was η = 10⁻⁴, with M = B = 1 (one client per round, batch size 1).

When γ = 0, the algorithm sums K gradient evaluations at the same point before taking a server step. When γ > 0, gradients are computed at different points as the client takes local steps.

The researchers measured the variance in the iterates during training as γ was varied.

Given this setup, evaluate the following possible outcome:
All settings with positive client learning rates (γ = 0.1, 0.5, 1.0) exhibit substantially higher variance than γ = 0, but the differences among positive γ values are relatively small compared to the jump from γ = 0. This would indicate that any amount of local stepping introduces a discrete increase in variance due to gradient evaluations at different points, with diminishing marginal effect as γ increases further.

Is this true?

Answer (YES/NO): NO